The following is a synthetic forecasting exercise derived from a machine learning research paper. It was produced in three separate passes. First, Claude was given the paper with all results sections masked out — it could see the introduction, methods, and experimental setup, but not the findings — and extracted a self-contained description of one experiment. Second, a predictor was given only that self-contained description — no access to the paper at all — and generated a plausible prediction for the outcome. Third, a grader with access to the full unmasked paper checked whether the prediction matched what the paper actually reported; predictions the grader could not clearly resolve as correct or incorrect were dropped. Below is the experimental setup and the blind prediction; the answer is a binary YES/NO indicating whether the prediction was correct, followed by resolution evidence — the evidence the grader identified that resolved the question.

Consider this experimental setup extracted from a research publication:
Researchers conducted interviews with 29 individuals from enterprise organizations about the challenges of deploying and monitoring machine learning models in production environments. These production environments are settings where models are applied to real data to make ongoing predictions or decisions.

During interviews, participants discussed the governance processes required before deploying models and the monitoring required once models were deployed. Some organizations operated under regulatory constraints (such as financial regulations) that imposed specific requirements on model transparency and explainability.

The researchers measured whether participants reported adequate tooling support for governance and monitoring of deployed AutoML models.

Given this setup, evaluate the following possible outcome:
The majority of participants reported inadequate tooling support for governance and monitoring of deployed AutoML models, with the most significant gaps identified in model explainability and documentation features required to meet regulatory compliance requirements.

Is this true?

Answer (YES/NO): NO